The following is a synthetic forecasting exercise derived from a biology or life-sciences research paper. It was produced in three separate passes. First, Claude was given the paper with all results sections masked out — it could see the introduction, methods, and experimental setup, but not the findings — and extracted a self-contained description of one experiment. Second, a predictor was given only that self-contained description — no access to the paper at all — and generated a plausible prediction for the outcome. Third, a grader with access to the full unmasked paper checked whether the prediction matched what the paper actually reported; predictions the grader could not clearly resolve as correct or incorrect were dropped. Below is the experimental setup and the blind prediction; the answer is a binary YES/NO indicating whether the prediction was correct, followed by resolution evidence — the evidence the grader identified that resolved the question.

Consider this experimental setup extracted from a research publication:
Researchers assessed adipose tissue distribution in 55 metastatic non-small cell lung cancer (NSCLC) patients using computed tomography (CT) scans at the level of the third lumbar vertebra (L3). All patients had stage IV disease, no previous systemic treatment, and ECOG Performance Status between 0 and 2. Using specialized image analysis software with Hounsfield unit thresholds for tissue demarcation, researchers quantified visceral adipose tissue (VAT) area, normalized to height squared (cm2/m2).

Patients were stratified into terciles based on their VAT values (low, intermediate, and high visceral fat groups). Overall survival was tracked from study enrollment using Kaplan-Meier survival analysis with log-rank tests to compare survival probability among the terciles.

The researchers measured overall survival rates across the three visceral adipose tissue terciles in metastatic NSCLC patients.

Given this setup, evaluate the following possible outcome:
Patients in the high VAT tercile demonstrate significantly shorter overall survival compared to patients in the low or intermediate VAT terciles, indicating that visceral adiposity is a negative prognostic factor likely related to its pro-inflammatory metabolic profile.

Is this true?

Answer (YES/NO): NO